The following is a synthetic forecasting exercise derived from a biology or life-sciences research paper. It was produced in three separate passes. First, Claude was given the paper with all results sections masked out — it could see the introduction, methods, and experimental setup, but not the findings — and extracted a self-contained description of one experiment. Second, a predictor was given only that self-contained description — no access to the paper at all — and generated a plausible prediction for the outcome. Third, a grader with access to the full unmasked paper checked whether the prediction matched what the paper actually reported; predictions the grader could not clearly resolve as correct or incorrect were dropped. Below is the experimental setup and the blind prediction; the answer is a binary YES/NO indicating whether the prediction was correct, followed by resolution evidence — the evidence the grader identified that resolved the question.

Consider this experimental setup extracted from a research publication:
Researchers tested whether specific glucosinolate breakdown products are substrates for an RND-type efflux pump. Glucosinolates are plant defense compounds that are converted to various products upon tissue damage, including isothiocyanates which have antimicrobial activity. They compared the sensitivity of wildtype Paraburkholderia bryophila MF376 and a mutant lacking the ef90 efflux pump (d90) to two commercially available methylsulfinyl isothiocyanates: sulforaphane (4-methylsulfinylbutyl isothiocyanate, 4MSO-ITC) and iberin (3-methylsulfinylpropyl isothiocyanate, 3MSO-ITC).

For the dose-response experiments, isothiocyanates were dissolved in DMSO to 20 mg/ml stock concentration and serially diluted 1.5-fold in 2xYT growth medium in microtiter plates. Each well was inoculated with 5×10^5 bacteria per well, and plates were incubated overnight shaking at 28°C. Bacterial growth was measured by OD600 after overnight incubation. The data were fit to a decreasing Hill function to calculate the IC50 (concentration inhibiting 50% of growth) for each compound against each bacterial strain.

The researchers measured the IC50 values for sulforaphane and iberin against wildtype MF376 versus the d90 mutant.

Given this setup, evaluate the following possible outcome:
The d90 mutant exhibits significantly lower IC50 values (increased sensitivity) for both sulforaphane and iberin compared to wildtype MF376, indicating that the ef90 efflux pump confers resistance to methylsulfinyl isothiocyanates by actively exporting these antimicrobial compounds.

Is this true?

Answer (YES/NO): YES